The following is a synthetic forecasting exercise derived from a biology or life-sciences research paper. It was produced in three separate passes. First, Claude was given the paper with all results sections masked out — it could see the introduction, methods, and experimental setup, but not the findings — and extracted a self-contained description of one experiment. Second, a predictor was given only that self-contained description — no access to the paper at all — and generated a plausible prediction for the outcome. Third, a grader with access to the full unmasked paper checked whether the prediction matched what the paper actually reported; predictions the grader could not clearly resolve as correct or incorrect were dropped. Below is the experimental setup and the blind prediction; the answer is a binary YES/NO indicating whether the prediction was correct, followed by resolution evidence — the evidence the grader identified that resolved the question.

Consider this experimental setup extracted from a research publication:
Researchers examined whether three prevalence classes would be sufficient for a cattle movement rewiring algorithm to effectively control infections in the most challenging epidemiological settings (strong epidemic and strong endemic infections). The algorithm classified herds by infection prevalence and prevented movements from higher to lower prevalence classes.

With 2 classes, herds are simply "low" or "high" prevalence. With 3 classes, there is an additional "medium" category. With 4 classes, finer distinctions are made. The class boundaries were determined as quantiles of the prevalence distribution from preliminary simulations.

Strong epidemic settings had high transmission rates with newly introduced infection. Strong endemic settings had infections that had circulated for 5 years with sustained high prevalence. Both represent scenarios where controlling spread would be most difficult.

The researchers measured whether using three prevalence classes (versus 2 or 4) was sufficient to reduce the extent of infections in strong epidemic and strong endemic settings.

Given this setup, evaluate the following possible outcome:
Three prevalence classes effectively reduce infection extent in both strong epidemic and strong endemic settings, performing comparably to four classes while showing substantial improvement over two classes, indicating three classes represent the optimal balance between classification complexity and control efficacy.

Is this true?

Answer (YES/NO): YES